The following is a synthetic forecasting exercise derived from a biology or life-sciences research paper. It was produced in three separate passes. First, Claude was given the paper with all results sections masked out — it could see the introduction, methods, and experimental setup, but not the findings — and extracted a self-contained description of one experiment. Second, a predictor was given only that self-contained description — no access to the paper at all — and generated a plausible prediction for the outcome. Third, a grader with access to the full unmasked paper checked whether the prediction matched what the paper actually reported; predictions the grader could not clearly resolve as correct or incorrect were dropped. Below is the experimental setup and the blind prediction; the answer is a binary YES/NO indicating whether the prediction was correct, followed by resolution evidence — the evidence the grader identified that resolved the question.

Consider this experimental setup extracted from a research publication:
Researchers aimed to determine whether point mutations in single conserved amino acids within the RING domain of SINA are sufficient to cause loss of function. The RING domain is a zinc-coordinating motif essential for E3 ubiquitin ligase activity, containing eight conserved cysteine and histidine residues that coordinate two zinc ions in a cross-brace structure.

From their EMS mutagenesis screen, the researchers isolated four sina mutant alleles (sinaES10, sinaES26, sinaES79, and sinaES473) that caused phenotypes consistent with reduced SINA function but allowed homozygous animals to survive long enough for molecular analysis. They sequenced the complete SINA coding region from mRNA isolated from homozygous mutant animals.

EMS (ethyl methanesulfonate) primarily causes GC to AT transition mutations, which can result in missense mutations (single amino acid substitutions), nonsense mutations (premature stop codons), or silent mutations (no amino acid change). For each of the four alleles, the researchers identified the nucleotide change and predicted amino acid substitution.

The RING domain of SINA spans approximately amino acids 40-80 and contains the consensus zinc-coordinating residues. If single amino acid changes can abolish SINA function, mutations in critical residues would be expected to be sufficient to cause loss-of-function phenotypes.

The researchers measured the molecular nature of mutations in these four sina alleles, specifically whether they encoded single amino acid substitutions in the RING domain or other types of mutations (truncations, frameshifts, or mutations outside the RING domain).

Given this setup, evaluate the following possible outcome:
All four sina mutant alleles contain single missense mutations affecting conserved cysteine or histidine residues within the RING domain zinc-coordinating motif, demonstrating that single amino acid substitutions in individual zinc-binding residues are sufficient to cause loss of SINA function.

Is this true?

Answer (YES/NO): NO